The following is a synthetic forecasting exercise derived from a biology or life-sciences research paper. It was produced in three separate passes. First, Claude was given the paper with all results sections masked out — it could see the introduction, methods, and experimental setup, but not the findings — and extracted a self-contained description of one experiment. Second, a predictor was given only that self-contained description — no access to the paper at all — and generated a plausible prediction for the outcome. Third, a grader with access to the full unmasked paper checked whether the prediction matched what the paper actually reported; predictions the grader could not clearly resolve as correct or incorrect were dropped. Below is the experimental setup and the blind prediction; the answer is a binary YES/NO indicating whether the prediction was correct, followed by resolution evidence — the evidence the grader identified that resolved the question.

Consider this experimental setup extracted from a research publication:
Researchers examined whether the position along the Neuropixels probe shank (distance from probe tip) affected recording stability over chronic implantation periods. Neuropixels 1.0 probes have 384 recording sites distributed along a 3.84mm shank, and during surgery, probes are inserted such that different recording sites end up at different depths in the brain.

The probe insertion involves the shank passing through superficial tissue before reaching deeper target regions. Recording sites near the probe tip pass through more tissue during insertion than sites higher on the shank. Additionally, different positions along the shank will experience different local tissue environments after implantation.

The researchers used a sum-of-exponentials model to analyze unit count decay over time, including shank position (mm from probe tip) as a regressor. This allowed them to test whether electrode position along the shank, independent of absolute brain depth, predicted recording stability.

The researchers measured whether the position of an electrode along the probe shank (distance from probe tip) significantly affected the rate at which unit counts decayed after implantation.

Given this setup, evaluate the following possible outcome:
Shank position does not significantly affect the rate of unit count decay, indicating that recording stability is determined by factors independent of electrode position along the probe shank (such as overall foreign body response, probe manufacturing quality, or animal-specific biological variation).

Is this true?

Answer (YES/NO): YES